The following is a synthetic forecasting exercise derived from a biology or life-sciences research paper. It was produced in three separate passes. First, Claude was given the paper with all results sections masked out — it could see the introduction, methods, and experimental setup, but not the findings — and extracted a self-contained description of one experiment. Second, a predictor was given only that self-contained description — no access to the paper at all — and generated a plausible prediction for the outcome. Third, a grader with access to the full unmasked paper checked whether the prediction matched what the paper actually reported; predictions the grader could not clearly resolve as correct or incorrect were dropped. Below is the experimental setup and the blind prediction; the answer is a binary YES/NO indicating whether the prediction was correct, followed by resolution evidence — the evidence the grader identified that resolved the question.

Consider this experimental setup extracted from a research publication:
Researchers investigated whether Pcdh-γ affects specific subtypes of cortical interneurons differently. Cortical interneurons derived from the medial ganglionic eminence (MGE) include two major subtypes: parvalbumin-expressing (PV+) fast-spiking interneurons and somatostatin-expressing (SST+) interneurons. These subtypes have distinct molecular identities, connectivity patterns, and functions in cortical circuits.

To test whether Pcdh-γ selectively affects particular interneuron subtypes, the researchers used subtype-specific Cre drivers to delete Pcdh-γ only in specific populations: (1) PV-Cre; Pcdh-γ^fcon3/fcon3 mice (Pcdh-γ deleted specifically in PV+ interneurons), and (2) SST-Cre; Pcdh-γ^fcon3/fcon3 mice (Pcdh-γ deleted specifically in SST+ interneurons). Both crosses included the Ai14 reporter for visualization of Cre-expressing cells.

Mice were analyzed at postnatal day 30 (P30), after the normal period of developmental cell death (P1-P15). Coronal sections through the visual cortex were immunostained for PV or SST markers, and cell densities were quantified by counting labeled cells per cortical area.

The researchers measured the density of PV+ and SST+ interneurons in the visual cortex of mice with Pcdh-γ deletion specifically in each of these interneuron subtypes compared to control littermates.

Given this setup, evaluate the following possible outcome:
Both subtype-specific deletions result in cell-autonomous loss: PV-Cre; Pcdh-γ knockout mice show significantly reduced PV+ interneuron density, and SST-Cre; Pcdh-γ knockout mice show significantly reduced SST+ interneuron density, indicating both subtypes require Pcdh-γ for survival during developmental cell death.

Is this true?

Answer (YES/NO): NO